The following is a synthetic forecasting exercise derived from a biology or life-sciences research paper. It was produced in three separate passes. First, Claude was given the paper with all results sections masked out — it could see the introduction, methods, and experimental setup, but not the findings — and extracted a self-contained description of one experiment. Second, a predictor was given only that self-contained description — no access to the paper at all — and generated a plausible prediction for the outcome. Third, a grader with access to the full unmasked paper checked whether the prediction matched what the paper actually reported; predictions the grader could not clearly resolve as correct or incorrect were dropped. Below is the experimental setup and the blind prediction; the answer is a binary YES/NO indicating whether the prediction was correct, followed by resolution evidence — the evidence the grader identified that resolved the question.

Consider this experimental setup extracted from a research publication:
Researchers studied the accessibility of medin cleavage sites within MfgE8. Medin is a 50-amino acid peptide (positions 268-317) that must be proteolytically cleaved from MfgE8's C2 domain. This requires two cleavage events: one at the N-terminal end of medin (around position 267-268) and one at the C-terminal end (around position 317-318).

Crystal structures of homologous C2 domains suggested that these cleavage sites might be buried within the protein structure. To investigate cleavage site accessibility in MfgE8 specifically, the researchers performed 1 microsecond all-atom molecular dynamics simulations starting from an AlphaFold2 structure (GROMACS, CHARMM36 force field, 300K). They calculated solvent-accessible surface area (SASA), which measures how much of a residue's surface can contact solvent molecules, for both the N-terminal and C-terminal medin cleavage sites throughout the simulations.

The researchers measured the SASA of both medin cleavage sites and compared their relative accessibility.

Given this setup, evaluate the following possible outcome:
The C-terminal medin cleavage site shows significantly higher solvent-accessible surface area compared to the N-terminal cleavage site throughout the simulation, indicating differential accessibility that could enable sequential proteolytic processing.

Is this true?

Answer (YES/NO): NO